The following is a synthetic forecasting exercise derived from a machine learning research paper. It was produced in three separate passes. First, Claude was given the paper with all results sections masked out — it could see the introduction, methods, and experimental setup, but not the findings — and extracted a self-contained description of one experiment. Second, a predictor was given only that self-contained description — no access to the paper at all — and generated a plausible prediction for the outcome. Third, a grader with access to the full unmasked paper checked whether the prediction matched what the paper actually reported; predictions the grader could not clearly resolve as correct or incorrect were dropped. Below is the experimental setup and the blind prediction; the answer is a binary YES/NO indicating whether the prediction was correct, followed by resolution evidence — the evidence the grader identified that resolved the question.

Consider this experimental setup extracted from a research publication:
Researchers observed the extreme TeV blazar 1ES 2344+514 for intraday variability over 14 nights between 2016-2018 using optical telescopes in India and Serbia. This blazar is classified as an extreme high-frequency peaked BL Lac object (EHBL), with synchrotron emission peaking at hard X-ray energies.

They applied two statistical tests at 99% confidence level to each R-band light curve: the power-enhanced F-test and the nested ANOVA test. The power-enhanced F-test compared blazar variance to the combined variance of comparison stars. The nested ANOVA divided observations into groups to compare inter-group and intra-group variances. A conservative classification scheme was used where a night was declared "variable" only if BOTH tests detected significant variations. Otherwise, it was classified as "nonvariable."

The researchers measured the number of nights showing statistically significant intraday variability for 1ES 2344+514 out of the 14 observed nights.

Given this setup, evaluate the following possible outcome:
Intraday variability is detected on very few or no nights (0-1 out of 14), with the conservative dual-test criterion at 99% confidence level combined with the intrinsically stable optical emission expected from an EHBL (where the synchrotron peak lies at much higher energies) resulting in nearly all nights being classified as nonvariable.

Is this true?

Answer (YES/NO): YES